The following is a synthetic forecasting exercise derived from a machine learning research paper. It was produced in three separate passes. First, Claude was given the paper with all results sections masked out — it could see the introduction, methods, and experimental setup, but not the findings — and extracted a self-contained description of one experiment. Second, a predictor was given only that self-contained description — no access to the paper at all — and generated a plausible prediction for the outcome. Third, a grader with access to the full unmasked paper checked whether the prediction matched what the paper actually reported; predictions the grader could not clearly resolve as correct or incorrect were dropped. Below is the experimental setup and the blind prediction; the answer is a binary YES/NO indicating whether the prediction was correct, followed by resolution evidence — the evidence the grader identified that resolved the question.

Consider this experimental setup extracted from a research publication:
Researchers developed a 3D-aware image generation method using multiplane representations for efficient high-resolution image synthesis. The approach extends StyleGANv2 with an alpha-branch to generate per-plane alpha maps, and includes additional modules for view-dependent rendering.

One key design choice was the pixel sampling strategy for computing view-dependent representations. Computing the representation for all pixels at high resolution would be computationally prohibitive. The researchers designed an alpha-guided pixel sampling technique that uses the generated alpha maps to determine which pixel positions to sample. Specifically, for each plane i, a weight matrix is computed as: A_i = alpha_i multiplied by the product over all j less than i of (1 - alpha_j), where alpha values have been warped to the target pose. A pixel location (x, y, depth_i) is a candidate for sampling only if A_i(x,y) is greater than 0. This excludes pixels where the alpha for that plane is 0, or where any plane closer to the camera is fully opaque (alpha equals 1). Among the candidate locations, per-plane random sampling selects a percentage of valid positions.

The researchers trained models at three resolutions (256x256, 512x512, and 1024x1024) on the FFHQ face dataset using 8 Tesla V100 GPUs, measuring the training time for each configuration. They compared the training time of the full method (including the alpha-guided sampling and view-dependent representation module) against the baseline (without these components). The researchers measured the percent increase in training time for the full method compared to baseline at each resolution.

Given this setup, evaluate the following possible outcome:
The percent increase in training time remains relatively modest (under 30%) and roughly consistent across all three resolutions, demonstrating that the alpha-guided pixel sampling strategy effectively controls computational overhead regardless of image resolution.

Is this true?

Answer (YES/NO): NO